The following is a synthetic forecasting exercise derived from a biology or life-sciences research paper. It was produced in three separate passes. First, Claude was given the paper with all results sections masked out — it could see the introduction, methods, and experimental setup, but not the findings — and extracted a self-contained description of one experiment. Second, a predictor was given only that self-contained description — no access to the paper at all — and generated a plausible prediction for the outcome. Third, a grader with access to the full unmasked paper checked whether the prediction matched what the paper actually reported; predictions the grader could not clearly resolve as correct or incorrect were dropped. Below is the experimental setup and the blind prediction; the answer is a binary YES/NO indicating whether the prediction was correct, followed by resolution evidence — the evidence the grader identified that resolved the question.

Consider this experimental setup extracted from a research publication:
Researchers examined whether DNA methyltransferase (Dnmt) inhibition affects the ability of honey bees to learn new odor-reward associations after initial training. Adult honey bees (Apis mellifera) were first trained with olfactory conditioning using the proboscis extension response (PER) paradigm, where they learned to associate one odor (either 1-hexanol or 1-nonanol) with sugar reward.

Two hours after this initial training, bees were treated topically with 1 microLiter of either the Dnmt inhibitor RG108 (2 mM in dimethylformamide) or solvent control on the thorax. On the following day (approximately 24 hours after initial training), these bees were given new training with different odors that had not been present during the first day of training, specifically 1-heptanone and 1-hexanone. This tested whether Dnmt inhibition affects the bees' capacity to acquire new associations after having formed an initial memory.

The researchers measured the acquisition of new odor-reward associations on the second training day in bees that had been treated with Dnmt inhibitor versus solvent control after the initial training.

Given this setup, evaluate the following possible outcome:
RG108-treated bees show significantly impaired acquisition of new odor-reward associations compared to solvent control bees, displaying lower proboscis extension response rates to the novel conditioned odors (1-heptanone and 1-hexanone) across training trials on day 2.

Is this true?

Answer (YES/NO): NO